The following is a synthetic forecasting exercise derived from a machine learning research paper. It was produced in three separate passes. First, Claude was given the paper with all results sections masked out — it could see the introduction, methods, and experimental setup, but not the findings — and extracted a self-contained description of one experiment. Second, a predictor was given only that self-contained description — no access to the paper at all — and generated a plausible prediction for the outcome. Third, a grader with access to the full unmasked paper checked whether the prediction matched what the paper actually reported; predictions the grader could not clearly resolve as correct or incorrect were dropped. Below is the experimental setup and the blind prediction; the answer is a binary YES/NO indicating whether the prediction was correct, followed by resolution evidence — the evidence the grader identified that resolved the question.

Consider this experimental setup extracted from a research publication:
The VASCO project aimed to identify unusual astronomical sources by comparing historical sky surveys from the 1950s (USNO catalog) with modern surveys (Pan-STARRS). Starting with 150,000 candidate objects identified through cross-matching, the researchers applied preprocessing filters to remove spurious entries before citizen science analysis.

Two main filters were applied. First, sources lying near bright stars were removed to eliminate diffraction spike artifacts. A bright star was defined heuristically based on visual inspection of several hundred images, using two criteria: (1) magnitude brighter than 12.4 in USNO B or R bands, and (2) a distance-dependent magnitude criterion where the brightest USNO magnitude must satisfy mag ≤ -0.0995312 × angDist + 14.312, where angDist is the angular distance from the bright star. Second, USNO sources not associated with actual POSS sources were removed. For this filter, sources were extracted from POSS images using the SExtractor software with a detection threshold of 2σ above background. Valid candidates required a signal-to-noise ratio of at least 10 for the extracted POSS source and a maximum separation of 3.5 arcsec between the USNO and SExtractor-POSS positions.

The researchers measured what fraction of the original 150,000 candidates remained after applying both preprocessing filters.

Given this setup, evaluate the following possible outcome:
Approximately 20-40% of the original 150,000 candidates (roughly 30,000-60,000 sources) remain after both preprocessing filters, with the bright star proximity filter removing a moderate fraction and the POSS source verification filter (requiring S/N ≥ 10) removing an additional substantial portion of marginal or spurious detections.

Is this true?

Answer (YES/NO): NO